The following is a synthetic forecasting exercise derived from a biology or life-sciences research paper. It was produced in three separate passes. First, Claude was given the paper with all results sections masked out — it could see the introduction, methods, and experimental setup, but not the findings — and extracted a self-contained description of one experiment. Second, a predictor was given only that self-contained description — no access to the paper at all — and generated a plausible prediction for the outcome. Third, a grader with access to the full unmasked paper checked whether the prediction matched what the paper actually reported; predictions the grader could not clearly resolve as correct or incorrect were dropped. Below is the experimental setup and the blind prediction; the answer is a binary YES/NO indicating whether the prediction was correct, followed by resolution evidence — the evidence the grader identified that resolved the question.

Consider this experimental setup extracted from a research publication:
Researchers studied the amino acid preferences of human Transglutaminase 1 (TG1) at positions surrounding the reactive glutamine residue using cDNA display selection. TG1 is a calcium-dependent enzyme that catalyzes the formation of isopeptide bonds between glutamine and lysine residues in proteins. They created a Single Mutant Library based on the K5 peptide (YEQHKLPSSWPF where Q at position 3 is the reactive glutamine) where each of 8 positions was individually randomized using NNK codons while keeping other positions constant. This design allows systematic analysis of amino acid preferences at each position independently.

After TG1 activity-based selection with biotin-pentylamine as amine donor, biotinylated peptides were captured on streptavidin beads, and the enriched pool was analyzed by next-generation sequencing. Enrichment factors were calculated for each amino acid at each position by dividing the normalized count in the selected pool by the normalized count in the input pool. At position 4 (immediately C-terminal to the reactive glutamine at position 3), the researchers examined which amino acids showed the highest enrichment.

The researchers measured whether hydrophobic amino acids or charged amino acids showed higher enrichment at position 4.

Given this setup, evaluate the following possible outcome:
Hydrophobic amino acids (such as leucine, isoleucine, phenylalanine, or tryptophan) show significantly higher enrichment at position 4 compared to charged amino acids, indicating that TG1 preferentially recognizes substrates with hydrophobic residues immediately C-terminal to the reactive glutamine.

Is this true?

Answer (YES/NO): YES